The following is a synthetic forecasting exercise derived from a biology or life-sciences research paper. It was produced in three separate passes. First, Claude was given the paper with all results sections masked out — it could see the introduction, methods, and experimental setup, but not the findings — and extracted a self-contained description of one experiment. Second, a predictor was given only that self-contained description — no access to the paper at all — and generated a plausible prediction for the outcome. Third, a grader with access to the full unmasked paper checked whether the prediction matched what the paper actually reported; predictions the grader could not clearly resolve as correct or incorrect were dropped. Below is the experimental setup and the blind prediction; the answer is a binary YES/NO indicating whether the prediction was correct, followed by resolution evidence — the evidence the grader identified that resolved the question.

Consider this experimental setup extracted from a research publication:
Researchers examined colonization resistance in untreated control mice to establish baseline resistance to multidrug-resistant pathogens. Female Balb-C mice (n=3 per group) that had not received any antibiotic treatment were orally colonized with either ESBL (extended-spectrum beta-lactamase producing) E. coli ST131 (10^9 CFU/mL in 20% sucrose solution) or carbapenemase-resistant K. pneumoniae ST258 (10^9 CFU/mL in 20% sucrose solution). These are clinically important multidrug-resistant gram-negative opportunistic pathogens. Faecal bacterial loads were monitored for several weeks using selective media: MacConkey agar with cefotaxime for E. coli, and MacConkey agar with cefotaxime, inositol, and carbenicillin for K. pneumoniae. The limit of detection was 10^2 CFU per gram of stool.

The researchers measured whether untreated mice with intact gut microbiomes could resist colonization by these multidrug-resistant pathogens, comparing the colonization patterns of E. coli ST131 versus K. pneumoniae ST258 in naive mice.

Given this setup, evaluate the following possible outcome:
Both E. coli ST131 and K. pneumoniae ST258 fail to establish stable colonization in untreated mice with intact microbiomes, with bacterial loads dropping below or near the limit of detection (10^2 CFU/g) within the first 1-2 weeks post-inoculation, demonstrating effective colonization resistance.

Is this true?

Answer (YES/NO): YES